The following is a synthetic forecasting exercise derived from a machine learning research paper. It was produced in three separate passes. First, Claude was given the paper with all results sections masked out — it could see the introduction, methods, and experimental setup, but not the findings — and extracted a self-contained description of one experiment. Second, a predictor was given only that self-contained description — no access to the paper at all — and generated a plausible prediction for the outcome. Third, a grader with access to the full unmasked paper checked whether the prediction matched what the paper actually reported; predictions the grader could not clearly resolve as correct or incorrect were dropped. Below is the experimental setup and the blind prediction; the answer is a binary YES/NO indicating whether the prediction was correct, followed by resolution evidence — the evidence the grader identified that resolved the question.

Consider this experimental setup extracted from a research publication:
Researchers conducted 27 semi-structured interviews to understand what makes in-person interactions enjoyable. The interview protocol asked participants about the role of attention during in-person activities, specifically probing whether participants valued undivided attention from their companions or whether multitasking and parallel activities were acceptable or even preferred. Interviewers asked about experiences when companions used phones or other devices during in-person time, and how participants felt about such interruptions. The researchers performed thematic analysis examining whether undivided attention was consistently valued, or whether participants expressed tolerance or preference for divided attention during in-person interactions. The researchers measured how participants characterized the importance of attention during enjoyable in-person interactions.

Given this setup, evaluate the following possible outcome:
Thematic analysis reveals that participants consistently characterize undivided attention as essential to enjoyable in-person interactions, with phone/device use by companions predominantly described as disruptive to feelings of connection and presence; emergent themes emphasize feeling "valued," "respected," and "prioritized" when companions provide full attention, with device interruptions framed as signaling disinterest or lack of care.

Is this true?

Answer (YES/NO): NO